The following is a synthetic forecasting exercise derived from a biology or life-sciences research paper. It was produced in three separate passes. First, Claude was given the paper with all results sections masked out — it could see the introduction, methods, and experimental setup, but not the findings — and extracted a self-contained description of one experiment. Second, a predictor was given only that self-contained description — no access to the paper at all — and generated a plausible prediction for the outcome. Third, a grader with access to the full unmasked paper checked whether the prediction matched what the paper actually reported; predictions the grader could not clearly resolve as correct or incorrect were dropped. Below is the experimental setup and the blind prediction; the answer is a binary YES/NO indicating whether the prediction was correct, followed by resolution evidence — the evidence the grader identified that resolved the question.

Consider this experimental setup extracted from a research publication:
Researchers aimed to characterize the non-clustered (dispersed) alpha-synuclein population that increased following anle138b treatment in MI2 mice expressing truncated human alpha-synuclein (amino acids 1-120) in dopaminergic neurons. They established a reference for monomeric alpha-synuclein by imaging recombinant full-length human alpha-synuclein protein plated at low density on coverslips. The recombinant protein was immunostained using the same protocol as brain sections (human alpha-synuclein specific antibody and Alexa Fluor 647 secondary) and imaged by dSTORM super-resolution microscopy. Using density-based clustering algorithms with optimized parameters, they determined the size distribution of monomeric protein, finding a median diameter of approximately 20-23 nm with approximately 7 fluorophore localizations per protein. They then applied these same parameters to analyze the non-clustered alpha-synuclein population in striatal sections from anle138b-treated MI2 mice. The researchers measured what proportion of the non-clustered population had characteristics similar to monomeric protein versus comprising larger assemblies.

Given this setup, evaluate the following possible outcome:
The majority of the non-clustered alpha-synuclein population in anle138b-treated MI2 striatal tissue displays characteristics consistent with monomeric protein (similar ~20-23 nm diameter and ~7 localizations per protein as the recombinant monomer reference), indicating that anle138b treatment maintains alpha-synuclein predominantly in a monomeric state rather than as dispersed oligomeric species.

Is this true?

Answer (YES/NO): YES